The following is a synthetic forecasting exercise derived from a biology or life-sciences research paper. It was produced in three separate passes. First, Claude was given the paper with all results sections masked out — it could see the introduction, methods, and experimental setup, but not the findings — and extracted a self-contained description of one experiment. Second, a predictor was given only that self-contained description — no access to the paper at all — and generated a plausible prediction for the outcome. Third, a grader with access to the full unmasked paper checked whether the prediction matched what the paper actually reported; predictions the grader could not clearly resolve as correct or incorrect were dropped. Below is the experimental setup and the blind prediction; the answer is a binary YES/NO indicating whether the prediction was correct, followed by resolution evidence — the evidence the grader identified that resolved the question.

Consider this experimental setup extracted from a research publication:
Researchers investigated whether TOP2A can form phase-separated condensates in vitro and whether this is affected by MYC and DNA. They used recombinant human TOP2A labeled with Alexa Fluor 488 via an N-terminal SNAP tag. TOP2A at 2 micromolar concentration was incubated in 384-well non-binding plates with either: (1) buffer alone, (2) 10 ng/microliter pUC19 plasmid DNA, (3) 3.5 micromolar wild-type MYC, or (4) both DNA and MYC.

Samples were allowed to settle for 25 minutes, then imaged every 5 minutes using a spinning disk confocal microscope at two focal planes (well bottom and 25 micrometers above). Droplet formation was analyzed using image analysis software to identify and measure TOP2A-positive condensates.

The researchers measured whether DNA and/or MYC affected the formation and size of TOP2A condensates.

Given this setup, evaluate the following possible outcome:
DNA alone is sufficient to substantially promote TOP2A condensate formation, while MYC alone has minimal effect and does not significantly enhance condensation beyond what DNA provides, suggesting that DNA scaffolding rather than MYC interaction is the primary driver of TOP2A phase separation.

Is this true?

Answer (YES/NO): NO